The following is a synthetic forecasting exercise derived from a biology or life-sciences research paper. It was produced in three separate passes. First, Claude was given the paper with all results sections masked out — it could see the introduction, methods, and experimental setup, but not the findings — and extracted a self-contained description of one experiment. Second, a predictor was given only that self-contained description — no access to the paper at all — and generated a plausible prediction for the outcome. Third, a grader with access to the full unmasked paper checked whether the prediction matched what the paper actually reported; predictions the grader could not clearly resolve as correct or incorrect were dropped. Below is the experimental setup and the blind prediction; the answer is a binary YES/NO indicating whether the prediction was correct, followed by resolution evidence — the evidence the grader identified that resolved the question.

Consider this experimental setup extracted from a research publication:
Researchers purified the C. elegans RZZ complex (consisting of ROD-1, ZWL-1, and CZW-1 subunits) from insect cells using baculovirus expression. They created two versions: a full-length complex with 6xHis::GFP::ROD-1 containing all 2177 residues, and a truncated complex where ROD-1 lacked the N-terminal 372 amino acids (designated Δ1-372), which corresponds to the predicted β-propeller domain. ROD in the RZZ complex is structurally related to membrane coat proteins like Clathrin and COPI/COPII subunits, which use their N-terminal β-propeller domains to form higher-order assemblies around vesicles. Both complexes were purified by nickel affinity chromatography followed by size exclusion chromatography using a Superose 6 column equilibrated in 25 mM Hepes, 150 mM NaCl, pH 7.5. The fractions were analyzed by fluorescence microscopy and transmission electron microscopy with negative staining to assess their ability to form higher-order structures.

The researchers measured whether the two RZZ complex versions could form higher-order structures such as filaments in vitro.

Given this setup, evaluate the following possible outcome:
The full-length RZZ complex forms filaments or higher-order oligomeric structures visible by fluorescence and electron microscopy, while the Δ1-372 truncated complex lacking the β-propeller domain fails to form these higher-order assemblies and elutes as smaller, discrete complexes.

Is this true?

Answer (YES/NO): NO